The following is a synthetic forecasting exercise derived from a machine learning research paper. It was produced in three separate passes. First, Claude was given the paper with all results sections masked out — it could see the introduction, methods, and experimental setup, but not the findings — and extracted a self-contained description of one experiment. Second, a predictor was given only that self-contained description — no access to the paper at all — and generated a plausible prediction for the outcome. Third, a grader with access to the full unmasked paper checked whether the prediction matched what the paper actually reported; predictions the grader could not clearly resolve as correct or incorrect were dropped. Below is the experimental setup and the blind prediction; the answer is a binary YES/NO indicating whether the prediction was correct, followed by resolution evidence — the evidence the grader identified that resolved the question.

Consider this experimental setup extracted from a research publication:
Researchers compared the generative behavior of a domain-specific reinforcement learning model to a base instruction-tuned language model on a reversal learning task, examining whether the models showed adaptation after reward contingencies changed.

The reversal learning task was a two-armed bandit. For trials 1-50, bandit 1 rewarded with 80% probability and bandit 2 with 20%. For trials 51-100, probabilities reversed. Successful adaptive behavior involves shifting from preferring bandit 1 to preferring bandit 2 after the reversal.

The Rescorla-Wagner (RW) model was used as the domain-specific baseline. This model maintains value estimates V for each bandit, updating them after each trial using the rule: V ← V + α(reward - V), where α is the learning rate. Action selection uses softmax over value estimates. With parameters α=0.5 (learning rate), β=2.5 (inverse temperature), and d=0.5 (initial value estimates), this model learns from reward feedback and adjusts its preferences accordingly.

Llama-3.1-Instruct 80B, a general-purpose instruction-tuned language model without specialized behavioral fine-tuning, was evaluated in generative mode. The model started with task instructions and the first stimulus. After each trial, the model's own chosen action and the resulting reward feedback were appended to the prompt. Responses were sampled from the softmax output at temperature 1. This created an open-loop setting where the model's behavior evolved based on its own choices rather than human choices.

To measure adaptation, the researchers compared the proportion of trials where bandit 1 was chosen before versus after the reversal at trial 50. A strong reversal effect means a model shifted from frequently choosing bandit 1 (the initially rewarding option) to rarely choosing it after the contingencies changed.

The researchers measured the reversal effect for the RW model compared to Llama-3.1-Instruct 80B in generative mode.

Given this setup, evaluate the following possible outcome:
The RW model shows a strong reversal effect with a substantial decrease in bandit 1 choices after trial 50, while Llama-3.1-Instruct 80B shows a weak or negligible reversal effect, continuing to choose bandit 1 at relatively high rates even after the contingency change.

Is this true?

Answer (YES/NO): NO